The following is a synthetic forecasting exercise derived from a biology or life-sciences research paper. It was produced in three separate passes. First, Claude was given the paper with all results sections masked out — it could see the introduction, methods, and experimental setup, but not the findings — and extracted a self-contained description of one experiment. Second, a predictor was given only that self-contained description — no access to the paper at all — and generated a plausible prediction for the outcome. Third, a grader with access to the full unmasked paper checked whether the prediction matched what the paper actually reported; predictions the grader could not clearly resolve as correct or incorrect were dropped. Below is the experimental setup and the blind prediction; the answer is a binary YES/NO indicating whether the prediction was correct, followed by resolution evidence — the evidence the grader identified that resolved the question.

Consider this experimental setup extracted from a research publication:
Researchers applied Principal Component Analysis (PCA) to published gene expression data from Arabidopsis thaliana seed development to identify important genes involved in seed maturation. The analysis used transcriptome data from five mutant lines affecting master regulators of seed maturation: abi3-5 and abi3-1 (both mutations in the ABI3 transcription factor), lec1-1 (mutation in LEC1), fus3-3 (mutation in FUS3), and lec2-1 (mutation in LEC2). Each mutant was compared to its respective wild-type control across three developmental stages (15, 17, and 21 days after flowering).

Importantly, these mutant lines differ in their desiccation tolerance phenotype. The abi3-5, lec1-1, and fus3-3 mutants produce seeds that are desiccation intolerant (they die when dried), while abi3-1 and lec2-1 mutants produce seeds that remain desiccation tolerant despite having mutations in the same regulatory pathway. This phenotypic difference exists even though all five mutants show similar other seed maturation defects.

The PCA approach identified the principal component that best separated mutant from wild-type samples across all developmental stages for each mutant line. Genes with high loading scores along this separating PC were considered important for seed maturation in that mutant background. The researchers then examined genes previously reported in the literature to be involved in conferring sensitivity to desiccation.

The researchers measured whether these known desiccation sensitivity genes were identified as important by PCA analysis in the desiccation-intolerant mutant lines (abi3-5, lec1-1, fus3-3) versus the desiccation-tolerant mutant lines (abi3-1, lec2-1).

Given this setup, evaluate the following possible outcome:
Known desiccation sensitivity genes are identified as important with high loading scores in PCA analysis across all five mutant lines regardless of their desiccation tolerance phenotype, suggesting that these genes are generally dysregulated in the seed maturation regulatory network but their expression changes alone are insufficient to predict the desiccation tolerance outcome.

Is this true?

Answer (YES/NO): NO